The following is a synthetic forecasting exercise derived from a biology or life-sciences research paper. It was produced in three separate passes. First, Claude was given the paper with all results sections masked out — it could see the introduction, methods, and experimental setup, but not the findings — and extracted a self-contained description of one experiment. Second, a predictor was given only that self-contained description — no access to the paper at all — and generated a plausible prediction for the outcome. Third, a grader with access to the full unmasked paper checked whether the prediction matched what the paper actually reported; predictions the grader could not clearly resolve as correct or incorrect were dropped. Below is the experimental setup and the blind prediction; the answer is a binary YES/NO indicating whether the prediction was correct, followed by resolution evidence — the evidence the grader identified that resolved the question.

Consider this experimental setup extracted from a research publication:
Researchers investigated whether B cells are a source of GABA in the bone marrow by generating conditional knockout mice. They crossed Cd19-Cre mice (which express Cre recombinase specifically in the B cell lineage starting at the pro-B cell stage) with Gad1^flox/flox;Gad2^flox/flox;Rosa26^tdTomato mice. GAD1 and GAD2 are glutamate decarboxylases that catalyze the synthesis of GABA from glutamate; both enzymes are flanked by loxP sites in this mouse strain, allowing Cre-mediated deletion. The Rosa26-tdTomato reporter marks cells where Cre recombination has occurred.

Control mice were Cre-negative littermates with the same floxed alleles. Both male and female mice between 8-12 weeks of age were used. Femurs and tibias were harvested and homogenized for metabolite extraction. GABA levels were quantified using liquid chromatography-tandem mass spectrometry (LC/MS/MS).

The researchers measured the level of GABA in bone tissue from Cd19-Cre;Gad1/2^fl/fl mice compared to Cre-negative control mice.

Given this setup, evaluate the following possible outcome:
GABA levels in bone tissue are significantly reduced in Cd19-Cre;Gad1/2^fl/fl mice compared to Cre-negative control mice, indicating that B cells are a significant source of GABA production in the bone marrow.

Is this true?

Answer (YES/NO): NO